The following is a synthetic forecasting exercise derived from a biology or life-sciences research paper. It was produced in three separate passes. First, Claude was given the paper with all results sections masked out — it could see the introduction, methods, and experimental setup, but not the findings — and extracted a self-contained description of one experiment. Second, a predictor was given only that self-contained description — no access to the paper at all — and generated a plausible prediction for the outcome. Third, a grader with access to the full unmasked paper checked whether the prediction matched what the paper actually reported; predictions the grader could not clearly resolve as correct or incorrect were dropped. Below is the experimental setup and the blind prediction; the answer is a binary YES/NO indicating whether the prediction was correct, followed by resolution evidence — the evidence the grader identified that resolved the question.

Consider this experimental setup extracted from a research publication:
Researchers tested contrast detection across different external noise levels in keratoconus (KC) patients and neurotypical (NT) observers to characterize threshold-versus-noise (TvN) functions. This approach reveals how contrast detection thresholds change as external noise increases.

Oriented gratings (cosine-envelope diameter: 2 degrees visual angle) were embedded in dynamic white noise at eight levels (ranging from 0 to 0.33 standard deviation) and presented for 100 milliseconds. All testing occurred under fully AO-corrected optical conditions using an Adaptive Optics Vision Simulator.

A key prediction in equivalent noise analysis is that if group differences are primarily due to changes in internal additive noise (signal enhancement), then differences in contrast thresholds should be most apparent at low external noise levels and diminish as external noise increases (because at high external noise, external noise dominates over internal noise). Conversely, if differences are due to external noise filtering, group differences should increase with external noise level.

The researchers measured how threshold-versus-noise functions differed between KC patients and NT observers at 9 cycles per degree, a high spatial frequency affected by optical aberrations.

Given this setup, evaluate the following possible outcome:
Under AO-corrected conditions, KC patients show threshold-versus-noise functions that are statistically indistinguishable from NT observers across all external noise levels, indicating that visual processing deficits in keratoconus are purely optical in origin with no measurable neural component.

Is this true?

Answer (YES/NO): NO